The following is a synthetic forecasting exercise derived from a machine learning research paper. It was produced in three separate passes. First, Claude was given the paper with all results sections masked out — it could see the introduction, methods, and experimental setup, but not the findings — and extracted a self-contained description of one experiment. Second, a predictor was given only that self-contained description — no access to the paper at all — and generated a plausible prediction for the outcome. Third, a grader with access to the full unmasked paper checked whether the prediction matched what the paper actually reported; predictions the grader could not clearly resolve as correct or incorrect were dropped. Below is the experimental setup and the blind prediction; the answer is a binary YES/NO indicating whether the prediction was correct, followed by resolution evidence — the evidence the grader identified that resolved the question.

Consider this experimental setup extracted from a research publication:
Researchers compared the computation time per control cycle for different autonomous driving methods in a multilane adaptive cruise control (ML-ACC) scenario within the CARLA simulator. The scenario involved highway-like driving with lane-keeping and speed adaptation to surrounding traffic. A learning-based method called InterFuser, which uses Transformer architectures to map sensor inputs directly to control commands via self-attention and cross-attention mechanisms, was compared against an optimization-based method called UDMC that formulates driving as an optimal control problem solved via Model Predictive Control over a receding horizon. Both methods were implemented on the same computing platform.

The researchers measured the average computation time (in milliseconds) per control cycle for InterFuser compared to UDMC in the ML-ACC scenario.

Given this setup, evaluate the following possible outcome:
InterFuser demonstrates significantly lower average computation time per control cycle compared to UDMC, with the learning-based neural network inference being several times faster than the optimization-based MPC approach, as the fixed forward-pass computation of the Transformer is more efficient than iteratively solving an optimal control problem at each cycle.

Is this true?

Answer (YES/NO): NO